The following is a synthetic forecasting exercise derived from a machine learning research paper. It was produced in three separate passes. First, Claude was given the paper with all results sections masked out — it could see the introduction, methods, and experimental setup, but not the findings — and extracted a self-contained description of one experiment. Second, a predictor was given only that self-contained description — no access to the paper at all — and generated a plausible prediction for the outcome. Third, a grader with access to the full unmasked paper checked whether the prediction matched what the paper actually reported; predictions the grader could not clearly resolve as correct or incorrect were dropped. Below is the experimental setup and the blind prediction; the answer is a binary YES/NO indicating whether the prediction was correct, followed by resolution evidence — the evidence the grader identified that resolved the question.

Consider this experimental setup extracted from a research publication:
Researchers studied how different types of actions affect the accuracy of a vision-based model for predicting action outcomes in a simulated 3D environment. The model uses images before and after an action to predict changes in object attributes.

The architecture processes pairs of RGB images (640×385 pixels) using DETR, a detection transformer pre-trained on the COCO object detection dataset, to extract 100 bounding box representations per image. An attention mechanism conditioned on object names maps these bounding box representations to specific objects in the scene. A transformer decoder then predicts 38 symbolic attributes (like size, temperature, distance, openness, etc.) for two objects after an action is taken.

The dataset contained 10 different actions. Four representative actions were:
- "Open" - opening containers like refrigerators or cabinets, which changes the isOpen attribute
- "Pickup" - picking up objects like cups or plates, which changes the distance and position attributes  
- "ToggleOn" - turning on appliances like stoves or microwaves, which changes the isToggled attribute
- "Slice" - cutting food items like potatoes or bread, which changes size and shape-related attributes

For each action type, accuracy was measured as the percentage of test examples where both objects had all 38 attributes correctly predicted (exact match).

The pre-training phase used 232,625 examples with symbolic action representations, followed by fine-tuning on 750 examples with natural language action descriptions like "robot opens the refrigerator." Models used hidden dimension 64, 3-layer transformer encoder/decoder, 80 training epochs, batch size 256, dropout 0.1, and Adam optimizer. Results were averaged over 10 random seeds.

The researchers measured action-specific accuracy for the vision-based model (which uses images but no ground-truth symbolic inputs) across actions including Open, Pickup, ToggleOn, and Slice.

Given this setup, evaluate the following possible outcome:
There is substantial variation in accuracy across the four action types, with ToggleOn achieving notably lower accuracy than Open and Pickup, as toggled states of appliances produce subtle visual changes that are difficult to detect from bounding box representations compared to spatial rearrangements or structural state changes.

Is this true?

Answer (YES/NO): NO